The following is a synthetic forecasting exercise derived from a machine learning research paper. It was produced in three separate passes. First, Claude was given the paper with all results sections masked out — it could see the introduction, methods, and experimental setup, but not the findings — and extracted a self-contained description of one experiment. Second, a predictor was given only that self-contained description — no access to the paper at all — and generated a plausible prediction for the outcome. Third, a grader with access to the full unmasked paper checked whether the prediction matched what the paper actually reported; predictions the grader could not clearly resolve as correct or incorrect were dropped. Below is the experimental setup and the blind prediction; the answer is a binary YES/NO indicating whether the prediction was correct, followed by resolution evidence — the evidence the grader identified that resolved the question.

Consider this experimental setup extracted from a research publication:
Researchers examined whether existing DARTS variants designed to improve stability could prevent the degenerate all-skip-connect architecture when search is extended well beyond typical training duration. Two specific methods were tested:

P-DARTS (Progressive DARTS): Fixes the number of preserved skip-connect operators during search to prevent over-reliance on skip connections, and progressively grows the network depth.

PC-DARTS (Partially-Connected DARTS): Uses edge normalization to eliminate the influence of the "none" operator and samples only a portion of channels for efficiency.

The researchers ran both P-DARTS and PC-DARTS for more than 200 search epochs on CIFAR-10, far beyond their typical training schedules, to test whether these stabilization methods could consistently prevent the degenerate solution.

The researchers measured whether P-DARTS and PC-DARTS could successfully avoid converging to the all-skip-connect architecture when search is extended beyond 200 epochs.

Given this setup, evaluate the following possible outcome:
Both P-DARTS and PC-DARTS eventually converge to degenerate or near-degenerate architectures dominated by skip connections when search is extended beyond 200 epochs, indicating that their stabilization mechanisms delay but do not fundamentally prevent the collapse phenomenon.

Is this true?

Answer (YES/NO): YES